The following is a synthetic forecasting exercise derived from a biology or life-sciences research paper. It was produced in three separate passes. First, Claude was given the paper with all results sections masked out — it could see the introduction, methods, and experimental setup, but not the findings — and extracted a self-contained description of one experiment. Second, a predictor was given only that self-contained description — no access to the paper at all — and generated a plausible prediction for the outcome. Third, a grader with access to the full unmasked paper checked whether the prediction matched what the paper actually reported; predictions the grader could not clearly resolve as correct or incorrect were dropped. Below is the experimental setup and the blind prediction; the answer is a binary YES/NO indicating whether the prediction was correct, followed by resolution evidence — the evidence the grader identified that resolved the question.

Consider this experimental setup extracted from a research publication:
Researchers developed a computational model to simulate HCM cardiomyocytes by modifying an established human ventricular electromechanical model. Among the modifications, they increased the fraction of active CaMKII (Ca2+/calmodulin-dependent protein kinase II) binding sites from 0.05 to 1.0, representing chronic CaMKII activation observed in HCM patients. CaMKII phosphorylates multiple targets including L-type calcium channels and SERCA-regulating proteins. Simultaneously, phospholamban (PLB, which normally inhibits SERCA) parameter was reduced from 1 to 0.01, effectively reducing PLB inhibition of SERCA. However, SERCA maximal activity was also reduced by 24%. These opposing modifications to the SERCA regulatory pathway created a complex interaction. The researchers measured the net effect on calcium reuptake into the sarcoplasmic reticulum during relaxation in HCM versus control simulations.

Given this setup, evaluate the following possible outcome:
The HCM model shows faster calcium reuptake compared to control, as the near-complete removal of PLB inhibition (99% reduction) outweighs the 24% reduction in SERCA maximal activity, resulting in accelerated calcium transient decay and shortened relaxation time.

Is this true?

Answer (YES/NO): NO